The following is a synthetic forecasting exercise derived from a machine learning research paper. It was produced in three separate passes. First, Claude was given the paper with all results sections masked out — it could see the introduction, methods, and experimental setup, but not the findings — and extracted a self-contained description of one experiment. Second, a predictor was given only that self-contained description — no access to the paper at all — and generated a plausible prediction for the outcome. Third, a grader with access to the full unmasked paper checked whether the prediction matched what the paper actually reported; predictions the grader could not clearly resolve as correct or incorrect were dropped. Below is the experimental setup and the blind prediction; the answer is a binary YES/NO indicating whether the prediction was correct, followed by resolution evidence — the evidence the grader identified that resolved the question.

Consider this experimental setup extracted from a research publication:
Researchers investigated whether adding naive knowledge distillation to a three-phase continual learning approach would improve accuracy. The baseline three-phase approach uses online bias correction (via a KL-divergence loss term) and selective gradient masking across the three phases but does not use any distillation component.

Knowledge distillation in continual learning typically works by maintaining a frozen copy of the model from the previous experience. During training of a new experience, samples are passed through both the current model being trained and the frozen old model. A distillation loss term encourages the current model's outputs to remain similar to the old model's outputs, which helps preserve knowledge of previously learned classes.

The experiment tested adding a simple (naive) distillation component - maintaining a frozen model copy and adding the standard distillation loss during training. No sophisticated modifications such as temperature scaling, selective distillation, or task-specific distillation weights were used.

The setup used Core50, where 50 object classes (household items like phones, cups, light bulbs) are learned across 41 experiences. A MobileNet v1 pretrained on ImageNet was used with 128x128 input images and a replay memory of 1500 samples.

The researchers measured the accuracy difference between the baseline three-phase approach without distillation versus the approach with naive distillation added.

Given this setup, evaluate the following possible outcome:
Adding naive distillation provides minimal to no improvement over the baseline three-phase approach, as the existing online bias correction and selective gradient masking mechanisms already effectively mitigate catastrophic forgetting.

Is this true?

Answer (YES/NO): YES